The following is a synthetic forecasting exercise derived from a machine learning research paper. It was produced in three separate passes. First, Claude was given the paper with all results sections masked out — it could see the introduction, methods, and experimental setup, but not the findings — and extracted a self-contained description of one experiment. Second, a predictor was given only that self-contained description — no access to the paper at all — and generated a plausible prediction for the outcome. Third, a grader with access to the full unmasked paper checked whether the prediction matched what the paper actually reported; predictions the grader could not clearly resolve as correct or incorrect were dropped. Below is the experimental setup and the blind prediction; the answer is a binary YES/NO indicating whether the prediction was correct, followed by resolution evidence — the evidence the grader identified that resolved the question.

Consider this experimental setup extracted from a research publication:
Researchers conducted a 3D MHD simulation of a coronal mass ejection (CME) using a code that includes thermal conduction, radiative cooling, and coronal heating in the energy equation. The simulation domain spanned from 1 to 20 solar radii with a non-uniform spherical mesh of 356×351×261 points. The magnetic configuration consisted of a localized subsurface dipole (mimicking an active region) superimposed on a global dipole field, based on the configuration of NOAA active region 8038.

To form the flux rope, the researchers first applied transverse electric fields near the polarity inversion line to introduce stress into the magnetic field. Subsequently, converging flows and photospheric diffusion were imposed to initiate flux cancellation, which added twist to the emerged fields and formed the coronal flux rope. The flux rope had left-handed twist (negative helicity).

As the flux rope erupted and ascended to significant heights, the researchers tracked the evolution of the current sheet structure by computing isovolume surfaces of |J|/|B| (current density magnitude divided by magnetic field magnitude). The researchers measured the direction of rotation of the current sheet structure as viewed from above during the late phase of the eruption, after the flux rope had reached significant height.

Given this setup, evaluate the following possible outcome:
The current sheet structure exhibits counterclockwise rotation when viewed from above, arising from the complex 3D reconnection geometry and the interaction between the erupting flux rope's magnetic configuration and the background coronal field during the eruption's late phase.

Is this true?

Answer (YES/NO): NO